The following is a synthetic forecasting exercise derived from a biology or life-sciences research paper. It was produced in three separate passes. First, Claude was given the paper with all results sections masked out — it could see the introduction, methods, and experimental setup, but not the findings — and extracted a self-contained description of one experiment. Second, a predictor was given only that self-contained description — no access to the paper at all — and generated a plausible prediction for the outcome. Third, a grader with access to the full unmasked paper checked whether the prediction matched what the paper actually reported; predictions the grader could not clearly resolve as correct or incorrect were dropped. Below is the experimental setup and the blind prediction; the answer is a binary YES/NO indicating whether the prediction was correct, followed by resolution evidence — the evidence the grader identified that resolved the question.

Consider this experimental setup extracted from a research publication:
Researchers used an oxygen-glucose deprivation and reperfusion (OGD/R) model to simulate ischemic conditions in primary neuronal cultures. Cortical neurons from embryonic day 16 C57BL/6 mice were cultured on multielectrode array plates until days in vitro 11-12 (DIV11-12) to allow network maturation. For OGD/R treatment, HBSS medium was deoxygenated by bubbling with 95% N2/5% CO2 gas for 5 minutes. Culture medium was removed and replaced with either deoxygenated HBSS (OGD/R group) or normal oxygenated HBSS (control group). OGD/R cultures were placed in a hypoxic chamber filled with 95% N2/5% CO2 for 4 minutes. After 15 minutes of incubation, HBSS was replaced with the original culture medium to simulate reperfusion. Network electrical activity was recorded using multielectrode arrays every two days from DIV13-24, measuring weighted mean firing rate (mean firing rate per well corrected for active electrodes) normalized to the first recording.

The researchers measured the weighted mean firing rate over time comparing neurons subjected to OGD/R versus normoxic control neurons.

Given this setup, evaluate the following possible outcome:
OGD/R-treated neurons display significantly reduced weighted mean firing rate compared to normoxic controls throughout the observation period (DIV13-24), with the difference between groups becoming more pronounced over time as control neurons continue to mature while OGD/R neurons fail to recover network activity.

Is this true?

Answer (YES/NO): NO